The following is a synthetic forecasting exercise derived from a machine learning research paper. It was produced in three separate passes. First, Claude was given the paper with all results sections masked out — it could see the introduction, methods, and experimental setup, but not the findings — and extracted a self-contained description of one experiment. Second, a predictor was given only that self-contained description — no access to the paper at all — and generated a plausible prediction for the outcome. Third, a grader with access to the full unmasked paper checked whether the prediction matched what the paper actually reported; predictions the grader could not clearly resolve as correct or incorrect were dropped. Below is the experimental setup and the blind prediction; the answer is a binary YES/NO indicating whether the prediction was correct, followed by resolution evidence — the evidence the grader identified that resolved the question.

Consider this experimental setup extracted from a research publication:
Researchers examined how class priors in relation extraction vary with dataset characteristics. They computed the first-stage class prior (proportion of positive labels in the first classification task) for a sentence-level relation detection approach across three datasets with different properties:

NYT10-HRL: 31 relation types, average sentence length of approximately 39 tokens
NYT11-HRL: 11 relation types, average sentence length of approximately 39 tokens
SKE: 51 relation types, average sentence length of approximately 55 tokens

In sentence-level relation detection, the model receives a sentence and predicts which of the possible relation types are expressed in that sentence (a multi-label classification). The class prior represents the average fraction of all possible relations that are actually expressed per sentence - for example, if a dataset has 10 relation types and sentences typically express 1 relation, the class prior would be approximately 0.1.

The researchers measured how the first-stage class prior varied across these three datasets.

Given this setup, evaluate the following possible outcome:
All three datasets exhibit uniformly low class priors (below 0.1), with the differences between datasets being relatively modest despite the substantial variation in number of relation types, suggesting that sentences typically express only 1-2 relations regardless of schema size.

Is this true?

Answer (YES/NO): NO